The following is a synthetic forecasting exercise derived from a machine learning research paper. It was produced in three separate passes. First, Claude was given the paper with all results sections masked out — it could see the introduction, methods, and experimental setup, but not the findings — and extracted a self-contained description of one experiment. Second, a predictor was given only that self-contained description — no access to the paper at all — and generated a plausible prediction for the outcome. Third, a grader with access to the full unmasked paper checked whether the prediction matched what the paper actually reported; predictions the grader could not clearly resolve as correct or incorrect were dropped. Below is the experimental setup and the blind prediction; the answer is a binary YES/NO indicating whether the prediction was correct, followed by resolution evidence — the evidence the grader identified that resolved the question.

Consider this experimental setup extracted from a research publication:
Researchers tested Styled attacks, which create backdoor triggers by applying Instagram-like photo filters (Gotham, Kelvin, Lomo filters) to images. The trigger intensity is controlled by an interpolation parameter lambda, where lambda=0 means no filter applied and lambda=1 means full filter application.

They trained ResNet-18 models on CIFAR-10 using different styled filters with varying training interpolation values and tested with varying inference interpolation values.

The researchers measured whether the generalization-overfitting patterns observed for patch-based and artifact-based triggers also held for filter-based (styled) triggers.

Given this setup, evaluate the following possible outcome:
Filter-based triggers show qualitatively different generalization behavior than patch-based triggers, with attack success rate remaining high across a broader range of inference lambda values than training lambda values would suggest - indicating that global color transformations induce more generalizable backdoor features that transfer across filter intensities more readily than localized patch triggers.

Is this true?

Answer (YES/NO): NO